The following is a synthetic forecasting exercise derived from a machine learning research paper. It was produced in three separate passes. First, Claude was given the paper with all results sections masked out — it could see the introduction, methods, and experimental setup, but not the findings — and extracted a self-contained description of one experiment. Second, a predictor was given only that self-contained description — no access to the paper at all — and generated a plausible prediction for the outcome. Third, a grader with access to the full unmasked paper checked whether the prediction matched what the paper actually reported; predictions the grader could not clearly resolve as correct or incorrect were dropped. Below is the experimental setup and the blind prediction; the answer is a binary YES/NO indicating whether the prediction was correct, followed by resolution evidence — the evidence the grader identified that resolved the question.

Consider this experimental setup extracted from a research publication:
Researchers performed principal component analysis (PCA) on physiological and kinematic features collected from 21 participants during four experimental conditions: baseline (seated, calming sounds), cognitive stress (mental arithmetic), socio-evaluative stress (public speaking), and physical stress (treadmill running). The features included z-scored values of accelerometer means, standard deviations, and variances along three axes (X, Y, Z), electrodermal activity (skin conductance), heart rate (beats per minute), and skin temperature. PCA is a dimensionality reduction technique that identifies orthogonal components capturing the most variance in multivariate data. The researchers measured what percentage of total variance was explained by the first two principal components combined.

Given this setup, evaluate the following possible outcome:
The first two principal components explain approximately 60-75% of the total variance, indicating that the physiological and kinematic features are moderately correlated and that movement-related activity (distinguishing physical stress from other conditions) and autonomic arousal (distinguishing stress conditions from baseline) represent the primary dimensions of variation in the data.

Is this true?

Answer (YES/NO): NO